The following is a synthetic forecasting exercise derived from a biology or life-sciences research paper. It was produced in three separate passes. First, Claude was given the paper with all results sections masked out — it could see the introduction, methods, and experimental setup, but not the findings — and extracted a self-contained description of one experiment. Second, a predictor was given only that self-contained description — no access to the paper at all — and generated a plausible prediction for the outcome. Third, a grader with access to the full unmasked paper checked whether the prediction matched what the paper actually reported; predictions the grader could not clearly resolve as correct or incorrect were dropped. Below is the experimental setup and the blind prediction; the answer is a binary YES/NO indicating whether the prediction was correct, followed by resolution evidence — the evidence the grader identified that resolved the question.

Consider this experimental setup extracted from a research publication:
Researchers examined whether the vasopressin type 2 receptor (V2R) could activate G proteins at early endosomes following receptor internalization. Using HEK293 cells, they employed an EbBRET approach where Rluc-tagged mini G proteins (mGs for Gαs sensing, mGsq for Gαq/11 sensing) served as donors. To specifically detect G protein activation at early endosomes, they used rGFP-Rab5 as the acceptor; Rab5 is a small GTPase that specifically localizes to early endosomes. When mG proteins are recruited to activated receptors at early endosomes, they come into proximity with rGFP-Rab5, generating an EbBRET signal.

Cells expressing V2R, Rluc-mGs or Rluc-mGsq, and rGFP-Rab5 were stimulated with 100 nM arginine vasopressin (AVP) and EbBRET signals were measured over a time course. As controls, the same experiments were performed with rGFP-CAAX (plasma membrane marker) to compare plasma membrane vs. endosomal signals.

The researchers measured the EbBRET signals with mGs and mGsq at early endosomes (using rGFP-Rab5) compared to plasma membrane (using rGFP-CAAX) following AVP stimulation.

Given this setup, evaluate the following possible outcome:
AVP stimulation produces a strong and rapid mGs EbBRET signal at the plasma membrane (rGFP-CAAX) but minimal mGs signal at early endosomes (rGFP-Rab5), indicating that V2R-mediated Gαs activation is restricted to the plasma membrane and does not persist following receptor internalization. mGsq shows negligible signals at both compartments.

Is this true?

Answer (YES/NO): NO